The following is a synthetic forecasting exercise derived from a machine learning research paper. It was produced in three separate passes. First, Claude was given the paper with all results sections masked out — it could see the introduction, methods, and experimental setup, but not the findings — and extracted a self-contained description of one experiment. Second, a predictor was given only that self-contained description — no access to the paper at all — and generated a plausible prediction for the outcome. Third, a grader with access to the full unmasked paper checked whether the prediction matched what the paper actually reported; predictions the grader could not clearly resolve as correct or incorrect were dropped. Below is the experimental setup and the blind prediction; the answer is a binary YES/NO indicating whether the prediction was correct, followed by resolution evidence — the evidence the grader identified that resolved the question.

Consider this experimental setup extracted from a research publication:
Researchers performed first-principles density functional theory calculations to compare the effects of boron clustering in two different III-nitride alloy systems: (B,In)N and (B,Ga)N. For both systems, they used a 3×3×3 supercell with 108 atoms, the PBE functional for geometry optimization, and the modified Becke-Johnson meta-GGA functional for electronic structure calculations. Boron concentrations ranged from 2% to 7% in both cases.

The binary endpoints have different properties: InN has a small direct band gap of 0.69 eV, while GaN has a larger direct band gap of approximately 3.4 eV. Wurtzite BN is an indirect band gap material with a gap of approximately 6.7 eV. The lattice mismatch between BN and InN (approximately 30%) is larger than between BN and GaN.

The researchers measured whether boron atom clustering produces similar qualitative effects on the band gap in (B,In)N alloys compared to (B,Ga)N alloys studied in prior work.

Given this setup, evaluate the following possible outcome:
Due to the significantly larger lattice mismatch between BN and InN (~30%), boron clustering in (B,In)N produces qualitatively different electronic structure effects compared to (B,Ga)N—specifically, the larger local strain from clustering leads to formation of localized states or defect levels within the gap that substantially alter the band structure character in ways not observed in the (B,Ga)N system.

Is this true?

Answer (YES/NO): NO